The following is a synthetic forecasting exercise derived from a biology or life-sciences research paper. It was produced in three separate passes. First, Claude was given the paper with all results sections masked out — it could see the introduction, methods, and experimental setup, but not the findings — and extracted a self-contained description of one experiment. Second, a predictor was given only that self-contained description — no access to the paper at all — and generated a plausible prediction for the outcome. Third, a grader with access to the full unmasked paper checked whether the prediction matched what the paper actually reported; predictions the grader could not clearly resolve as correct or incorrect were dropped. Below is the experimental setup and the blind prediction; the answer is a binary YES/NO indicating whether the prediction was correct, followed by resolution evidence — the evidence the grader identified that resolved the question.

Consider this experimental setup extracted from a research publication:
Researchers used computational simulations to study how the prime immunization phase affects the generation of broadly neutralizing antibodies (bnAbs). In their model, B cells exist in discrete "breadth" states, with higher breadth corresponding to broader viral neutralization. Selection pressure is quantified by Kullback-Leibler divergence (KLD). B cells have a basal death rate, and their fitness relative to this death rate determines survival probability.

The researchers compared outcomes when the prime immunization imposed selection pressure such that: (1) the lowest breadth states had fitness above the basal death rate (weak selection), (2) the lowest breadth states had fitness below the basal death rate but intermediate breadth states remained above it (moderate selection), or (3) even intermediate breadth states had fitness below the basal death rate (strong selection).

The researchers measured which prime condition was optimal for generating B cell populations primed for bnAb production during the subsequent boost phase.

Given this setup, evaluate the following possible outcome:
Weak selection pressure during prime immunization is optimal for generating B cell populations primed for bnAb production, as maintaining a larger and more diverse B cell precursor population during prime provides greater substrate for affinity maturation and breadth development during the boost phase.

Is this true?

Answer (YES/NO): NO